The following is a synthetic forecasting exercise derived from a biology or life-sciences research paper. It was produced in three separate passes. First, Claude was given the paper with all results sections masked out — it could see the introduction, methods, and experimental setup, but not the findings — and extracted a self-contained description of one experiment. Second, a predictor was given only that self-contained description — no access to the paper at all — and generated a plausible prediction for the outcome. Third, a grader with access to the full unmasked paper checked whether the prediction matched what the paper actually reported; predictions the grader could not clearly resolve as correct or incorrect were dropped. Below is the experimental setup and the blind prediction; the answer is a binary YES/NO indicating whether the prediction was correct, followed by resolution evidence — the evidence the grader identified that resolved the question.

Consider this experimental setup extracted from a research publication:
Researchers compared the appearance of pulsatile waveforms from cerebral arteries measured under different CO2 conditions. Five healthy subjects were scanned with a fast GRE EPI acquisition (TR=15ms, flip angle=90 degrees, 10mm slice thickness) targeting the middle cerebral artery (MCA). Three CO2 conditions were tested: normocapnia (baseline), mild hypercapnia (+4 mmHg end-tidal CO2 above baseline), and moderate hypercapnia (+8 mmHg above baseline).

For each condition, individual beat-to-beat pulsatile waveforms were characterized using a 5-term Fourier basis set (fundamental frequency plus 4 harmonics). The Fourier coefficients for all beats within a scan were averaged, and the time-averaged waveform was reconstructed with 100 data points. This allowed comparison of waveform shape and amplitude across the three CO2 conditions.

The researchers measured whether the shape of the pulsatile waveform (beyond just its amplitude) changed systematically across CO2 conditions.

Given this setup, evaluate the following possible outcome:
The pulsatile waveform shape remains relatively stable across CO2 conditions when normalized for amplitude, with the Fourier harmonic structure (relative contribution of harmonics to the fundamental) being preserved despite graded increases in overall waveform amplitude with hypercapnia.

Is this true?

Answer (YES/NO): NO